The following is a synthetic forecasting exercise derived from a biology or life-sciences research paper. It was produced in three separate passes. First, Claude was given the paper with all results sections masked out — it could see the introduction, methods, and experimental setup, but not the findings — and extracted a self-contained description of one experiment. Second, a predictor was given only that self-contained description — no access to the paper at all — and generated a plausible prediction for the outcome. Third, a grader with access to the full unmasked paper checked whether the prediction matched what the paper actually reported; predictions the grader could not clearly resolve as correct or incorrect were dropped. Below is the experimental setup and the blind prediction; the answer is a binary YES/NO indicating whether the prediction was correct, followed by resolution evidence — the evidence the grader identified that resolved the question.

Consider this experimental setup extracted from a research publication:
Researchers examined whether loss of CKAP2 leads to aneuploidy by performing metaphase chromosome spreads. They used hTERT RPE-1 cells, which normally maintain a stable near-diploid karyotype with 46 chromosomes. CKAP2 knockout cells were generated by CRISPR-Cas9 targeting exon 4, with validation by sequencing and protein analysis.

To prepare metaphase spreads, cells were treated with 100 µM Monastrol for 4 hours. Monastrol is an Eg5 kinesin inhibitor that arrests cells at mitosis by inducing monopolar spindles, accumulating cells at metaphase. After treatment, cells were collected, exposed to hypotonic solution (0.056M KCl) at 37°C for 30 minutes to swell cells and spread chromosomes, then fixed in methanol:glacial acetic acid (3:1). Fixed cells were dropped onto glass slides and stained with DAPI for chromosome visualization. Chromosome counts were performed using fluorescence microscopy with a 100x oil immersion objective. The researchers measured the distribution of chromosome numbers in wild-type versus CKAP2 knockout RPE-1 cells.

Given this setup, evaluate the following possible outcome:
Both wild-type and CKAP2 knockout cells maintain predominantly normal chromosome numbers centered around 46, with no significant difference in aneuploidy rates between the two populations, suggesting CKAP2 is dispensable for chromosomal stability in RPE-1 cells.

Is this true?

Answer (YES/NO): NO